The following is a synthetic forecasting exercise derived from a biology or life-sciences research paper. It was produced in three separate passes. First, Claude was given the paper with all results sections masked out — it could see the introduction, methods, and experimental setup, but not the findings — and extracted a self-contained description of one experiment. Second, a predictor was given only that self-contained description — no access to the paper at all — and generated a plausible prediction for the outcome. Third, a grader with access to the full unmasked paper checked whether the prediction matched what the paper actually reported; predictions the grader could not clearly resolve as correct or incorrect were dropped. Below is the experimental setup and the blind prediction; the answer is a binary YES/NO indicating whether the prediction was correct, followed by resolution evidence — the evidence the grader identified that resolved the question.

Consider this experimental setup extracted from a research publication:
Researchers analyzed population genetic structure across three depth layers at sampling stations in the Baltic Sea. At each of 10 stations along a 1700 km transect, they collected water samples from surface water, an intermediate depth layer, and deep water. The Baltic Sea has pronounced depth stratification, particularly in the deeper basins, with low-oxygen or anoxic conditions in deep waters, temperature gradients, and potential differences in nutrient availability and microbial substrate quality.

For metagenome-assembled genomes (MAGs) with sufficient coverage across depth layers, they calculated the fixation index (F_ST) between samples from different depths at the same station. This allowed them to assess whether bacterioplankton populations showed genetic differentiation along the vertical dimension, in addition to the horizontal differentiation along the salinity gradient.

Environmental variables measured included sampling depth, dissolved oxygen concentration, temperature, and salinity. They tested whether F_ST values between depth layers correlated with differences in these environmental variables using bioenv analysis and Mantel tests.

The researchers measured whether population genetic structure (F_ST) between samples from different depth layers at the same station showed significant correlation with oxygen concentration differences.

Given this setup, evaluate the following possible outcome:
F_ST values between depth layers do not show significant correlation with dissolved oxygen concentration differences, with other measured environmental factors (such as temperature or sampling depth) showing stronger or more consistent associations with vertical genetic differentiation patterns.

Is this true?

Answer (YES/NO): NO